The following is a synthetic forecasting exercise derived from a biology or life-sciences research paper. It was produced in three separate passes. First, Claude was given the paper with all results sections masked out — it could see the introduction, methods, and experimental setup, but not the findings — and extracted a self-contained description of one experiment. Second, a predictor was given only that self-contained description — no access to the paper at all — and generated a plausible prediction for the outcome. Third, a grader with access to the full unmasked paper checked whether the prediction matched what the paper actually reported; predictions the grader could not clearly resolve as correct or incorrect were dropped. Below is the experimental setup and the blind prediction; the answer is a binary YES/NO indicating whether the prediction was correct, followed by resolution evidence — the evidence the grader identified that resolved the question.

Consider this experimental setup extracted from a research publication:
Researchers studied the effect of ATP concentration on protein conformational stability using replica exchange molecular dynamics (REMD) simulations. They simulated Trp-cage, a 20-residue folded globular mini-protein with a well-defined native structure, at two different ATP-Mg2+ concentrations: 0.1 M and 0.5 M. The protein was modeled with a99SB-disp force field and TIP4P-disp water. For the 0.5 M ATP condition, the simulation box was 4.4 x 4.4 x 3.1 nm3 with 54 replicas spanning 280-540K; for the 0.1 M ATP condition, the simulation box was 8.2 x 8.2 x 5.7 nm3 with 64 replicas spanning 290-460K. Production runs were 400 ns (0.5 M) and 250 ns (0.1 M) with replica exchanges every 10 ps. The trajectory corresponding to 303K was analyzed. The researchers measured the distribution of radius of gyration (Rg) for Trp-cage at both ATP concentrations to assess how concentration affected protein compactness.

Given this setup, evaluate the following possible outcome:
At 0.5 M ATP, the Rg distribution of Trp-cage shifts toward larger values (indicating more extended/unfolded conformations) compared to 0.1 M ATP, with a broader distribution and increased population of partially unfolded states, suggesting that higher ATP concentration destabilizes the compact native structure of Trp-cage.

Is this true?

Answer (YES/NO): YES